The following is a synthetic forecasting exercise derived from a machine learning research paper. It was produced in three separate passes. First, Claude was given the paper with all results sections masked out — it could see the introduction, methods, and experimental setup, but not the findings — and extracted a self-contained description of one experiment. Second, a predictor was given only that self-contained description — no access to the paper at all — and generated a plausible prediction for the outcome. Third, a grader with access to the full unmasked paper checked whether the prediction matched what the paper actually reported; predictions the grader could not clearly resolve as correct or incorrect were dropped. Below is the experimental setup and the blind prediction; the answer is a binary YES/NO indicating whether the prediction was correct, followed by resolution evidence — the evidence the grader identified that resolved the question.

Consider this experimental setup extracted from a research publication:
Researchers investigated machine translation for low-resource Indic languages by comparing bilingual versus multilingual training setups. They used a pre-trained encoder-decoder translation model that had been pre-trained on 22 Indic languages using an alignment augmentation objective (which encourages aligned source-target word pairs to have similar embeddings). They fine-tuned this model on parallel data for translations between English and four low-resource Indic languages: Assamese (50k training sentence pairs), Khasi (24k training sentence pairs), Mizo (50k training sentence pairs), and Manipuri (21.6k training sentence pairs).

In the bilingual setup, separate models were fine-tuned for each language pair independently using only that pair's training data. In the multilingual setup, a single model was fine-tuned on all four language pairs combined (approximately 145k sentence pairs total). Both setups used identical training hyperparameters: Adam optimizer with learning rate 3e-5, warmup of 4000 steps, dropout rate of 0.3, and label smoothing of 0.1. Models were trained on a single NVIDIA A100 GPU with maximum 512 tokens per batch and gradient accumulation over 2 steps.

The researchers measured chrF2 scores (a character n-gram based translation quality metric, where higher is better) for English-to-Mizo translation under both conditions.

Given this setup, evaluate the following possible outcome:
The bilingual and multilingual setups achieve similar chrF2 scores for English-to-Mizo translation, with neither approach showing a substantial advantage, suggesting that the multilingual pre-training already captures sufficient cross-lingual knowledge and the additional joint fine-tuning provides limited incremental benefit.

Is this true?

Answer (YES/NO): NO